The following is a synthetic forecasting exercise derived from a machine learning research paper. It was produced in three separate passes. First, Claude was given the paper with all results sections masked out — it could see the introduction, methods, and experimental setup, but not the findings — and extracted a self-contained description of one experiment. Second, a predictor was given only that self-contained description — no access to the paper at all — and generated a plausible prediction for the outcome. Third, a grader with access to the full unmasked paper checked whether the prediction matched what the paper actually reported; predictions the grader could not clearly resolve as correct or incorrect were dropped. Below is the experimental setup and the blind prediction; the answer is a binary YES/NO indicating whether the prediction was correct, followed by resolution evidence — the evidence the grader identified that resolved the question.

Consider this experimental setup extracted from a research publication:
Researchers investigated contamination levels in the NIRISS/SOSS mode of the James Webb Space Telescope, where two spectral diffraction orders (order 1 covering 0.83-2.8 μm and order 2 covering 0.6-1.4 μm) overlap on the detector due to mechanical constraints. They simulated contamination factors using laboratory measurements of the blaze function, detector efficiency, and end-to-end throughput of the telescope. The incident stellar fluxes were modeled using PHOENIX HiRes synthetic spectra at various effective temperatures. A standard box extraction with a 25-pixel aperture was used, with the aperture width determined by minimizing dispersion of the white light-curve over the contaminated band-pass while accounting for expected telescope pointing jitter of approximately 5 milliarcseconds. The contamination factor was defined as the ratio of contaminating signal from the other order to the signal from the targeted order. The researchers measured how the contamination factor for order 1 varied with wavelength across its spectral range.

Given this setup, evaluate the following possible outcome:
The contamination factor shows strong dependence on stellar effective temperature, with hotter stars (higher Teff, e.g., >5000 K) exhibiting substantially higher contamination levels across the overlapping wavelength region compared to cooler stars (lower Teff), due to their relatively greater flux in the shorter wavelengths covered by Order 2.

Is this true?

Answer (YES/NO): YES